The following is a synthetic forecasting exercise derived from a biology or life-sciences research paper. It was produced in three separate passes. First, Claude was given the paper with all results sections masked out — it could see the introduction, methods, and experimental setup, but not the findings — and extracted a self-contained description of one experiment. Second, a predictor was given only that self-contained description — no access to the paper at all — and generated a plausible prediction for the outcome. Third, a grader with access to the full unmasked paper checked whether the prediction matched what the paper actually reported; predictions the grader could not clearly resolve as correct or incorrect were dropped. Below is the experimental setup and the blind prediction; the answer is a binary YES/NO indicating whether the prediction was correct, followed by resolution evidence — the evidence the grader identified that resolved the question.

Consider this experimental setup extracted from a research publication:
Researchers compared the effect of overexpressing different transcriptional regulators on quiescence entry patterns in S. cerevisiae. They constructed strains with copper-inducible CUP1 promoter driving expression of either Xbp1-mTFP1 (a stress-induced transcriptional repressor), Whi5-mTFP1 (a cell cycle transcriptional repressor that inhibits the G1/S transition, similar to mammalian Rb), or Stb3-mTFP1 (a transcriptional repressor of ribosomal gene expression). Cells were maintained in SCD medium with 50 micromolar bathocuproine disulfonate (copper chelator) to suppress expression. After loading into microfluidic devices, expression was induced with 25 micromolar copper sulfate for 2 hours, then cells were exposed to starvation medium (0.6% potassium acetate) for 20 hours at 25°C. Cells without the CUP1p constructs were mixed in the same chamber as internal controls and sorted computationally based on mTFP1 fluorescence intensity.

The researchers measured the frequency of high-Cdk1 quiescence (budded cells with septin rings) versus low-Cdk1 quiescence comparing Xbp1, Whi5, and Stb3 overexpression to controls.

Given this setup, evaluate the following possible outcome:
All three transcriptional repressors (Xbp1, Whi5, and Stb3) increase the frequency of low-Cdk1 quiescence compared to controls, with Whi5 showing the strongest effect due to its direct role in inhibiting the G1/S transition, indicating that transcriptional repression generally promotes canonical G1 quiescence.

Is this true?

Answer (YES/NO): NO